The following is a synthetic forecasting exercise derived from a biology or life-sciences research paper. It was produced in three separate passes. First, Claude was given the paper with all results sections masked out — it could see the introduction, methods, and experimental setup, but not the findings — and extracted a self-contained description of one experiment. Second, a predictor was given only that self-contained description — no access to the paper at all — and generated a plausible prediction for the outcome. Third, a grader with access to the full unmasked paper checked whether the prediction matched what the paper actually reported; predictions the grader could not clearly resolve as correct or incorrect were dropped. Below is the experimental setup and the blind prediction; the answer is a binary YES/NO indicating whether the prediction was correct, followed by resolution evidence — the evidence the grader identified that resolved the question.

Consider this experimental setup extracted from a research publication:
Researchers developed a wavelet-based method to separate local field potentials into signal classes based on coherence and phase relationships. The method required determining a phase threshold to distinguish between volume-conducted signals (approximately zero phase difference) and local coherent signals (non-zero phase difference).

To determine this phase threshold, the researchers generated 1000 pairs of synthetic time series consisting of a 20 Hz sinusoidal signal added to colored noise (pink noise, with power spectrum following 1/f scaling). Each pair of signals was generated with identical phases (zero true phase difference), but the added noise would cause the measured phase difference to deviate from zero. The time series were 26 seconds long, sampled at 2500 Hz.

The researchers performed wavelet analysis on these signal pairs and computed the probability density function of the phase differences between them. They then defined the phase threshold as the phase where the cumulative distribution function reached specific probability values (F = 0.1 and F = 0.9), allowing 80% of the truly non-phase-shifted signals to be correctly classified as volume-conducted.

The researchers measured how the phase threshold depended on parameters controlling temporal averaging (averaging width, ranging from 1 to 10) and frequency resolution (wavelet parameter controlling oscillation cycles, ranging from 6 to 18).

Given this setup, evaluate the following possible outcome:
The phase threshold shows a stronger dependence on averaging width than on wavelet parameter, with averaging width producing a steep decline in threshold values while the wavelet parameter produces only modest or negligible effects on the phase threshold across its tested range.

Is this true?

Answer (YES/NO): NO